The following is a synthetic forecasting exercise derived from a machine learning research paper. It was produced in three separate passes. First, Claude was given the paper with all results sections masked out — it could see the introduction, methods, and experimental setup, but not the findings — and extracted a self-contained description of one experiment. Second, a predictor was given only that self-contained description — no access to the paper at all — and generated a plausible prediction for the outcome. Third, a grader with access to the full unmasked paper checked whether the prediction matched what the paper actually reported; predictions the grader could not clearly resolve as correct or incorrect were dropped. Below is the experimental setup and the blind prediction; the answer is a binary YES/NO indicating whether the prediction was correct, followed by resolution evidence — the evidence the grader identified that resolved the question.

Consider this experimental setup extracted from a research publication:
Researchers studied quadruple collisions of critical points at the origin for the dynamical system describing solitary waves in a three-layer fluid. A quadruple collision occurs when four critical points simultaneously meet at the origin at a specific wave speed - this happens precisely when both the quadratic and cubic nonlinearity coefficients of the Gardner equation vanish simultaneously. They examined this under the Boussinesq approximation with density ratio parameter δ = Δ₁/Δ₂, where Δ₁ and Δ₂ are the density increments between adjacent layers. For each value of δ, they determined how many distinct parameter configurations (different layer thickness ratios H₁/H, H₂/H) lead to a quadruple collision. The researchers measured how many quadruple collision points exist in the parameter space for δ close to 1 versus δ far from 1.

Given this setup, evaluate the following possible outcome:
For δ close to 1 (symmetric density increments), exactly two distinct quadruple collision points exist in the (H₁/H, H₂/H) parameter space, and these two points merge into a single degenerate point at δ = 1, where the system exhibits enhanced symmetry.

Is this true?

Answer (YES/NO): NO